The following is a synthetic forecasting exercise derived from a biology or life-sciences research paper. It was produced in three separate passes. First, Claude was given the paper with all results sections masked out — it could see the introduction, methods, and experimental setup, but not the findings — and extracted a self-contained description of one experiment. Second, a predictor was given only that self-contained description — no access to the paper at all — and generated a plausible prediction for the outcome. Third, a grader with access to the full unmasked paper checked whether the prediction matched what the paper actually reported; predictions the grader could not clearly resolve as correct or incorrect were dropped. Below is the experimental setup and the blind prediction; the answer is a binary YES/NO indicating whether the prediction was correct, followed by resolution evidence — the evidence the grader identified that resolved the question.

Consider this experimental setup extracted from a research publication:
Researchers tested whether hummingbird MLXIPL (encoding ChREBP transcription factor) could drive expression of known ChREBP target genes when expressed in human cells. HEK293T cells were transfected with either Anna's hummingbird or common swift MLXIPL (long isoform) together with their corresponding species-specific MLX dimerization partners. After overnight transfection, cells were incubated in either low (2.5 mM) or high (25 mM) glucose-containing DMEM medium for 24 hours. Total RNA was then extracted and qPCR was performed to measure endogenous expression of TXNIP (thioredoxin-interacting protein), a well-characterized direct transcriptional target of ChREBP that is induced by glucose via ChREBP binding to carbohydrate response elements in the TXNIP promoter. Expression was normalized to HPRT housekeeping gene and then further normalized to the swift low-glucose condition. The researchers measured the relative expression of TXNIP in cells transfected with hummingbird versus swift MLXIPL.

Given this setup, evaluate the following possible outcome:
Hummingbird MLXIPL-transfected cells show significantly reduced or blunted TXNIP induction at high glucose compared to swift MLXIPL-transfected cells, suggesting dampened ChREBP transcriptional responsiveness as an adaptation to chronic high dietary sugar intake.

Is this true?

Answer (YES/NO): NO